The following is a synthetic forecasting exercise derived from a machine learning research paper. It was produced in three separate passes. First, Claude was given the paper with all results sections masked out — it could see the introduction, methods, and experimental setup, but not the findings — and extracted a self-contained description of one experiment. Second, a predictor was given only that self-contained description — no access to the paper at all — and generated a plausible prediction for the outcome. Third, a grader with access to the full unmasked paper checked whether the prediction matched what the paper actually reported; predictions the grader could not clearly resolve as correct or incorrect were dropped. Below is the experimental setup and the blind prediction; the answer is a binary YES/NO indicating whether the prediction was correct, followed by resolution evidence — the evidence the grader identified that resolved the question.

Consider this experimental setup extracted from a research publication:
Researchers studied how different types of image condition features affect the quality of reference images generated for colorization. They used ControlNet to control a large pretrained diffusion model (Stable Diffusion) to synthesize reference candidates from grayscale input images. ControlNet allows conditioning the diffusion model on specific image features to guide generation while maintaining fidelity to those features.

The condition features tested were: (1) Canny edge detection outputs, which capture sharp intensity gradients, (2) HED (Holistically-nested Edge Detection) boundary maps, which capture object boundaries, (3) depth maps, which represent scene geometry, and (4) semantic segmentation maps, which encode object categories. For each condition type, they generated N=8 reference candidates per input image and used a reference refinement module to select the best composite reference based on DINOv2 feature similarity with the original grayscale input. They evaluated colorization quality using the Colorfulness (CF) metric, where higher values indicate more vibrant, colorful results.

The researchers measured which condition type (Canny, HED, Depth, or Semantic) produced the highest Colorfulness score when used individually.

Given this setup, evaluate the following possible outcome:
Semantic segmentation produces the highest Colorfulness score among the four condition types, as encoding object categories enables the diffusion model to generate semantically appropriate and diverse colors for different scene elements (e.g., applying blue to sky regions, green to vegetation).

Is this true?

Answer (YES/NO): NO